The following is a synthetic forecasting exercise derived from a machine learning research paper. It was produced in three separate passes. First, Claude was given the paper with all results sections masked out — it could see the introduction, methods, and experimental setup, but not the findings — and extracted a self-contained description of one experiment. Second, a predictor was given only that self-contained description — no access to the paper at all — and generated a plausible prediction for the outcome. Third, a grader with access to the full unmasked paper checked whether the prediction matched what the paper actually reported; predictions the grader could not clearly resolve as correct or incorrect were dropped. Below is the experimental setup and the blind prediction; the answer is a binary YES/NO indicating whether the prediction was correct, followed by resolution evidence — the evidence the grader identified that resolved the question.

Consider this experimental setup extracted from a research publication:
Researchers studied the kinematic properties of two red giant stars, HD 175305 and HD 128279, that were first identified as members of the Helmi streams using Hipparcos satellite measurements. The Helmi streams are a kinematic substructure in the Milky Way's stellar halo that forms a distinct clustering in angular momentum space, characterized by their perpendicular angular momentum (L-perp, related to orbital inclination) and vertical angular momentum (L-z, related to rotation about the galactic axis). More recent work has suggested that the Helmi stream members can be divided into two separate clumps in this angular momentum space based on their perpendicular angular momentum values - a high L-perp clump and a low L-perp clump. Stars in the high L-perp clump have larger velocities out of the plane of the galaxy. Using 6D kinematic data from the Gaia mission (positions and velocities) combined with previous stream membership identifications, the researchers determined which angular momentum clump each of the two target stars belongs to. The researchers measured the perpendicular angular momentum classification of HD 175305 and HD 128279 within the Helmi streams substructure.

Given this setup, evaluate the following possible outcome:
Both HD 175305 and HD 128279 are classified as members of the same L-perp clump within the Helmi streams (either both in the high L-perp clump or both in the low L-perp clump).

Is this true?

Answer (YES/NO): NO